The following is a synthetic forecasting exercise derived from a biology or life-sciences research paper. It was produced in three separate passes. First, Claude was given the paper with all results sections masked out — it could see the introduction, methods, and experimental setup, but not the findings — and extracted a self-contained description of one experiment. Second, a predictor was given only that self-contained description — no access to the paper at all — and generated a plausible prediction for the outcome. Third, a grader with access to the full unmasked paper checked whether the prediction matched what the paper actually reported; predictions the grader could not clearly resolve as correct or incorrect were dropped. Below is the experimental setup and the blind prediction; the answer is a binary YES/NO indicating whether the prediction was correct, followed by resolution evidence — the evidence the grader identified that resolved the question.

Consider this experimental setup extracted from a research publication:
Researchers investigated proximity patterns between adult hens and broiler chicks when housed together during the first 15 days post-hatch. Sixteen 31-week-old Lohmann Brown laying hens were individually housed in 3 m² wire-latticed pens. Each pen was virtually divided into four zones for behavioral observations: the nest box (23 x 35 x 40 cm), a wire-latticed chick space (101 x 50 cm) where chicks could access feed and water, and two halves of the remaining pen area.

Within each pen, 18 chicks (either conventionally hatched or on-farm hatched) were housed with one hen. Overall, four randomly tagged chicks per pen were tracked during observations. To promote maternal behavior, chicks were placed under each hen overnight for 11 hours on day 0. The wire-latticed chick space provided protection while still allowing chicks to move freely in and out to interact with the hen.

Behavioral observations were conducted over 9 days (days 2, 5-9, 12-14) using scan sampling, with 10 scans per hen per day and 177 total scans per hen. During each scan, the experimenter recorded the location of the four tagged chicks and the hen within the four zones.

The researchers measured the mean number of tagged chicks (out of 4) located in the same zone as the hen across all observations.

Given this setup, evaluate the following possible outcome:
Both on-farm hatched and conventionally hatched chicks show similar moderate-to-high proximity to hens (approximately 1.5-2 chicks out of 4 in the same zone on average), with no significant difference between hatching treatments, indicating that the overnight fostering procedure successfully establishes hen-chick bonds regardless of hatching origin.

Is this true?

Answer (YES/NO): NO